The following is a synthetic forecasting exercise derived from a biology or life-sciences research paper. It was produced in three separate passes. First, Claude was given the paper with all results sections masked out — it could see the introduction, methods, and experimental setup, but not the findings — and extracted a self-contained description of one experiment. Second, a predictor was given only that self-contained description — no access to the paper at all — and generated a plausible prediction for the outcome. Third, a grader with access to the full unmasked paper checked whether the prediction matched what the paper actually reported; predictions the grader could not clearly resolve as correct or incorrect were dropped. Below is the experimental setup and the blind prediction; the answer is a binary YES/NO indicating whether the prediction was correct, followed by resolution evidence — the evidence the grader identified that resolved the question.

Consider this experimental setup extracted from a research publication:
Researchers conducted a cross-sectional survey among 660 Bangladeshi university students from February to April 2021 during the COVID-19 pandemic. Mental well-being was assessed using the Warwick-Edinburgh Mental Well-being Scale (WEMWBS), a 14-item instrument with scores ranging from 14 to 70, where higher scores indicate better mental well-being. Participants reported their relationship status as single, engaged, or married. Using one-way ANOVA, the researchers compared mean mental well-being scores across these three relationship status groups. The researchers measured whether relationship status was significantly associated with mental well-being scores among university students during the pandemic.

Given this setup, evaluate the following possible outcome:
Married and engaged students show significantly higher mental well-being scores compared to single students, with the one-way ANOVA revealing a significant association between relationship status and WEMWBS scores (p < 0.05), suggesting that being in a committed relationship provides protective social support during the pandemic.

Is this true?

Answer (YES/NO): NO